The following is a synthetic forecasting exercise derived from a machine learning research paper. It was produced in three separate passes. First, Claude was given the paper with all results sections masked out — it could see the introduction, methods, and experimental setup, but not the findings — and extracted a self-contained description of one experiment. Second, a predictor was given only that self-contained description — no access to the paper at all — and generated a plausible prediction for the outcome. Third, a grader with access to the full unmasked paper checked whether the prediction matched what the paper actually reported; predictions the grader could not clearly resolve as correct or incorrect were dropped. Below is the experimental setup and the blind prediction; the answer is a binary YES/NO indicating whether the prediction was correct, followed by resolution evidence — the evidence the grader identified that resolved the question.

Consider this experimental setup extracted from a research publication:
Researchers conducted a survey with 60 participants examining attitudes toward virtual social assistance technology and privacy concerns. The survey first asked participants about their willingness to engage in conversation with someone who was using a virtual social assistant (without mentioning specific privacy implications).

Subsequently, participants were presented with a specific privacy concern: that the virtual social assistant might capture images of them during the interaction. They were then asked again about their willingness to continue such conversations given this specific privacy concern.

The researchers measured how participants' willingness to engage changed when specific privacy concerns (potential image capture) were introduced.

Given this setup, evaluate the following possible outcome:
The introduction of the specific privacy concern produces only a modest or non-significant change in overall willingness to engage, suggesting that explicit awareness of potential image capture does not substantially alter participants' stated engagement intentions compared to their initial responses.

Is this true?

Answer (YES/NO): YES